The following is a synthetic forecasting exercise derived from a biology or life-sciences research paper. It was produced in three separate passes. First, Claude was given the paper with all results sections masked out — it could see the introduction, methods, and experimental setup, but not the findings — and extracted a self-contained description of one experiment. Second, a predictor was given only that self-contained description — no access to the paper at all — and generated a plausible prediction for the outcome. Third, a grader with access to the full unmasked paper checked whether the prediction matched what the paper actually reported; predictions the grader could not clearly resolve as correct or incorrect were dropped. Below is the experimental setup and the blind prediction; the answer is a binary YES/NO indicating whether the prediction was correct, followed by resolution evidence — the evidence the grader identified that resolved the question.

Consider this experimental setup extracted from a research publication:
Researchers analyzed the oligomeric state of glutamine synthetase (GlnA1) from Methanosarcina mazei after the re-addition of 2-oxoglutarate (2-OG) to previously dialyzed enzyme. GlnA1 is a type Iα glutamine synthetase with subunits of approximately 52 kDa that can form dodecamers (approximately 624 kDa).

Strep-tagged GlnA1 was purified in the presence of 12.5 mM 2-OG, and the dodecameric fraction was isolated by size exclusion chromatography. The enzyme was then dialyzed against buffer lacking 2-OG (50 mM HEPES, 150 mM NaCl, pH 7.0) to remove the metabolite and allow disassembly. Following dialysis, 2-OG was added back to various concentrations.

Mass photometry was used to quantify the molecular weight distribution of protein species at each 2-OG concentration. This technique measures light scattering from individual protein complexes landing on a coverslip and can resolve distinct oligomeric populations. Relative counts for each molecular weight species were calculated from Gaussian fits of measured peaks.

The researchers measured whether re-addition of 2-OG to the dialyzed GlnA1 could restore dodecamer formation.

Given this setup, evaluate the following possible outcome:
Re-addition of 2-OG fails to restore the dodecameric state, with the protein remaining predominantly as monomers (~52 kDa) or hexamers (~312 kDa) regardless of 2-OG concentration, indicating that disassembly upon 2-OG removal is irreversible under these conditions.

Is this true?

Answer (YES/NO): NO